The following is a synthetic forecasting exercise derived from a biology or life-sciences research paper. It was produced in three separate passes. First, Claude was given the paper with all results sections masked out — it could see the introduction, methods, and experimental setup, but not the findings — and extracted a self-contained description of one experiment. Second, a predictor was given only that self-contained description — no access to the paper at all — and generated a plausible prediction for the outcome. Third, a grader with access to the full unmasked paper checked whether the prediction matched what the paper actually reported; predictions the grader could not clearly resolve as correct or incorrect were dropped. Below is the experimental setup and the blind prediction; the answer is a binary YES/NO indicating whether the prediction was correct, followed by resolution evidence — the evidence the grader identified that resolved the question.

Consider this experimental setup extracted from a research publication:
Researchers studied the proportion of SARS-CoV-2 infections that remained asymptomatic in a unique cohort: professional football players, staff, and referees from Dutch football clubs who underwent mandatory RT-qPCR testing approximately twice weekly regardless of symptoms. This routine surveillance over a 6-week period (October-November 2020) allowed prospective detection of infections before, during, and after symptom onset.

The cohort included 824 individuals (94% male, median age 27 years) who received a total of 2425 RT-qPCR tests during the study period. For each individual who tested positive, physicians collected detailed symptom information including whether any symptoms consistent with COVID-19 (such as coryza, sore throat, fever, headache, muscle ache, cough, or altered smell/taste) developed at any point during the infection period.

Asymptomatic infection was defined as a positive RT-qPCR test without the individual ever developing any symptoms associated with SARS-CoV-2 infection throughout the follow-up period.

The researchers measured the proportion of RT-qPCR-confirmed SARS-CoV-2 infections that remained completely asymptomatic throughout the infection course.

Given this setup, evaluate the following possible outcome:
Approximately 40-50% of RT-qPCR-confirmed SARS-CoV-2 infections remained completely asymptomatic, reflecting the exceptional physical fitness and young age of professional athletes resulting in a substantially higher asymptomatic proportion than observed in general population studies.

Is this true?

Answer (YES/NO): YES